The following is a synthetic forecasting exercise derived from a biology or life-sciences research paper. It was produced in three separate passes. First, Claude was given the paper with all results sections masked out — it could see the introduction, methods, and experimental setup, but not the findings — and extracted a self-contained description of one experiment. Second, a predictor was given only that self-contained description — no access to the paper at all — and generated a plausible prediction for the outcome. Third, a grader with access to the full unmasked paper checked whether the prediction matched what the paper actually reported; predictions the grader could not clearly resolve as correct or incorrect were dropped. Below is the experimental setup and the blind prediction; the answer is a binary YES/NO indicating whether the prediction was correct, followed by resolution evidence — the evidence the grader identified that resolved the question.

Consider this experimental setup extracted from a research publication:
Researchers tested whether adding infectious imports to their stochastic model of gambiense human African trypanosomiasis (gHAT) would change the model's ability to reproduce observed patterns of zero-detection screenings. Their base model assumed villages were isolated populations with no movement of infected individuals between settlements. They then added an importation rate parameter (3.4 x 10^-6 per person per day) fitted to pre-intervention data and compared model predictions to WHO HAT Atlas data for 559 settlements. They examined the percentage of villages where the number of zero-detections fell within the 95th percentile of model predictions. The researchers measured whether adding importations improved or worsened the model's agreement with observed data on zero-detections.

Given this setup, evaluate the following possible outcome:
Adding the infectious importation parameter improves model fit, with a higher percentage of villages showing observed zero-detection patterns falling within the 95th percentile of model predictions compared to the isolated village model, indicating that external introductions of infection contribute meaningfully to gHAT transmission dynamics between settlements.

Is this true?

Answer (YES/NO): NO